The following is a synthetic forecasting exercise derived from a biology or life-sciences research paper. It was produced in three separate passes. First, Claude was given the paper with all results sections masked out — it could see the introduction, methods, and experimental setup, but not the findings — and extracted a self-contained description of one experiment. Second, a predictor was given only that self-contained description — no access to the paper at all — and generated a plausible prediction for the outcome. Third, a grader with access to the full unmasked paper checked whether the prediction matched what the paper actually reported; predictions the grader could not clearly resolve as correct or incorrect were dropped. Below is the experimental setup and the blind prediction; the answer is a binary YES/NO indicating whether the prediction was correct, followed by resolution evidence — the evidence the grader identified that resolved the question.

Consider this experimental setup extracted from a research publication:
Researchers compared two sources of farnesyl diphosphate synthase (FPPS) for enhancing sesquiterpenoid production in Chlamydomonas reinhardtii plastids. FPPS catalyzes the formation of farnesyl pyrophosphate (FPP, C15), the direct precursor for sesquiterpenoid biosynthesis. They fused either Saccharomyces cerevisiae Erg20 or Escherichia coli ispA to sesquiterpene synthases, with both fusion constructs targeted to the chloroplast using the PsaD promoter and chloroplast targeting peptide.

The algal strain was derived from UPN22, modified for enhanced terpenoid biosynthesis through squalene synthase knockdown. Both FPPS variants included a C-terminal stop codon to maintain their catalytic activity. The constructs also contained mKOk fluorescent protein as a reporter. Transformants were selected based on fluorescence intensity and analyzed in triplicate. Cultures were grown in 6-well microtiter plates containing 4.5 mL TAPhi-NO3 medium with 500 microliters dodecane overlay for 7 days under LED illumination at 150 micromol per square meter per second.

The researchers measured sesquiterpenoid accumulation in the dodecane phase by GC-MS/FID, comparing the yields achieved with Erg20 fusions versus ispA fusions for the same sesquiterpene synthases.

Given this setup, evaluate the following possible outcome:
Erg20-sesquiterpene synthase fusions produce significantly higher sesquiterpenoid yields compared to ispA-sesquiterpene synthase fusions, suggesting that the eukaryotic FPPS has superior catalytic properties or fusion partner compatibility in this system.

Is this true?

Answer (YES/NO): NO